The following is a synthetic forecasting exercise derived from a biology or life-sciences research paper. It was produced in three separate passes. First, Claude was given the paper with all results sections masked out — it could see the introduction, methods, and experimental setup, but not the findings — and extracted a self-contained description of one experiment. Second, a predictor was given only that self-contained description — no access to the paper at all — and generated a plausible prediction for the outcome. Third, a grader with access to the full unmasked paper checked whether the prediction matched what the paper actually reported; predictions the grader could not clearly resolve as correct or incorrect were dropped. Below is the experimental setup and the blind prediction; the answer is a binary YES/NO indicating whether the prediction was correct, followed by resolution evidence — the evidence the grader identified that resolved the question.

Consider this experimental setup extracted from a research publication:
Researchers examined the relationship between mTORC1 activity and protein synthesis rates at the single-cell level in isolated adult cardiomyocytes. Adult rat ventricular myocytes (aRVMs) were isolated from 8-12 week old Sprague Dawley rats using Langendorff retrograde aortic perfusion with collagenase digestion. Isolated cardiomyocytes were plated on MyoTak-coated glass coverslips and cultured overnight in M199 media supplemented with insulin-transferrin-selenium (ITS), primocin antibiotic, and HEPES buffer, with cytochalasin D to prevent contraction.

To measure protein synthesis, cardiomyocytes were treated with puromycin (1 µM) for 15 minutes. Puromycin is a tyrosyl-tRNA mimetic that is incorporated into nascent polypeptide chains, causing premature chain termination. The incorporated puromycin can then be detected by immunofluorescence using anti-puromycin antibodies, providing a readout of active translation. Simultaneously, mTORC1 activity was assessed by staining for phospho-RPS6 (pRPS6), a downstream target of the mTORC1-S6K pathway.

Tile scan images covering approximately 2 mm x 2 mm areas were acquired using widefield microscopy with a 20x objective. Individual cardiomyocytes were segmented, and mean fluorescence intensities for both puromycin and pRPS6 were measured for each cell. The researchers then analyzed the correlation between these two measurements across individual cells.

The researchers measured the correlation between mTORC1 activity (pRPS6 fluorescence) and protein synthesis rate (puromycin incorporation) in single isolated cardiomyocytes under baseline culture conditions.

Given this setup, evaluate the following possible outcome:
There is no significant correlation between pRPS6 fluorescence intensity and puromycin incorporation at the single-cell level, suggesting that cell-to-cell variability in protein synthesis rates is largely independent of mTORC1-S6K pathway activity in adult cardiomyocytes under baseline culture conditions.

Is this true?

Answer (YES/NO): NO